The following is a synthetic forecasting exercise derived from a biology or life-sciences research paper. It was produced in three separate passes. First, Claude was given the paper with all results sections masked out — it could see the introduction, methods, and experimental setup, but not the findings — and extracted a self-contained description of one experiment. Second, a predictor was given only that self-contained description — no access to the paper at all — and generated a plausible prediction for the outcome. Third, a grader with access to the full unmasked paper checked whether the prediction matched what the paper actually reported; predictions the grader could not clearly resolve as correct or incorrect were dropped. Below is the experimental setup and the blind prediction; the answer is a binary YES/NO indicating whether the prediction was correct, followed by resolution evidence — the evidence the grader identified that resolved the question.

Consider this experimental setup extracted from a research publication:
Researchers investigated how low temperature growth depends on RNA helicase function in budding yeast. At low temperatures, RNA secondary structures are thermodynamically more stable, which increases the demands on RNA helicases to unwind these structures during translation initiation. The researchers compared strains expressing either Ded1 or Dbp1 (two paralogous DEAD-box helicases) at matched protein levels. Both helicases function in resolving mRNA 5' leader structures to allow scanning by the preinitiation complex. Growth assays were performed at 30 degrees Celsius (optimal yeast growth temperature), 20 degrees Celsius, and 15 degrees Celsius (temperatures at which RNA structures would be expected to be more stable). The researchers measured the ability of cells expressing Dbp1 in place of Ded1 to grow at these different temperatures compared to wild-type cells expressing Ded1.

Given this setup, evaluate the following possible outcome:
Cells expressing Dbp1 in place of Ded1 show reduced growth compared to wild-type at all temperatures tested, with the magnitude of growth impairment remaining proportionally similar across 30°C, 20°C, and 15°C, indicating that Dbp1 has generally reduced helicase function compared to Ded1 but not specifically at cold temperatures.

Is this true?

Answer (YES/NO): NO